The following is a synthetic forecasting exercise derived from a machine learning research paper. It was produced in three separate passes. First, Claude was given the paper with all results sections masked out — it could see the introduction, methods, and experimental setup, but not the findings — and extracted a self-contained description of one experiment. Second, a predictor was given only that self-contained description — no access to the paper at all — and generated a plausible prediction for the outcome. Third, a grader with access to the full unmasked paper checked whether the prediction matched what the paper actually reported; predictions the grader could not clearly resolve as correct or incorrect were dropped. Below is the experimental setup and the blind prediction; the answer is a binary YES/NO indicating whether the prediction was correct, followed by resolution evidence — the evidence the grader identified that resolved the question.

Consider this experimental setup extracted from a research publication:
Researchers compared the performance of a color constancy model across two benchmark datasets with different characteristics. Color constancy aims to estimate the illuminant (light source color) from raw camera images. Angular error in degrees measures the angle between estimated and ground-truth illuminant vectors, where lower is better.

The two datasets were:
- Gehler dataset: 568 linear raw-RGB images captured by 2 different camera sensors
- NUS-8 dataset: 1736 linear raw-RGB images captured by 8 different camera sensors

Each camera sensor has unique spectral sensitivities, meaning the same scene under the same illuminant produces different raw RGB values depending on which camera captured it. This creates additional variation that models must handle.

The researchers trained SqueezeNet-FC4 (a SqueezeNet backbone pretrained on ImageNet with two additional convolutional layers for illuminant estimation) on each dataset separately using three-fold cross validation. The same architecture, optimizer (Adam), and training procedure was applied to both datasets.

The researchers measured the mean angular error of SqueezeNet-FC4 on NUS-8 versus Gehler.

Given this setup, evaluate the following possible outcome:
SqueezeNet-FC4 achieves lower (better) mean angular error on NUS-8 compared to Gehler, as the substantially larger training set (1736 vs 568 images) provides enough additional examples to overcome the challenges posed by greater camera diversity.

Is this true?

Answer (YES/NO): NO